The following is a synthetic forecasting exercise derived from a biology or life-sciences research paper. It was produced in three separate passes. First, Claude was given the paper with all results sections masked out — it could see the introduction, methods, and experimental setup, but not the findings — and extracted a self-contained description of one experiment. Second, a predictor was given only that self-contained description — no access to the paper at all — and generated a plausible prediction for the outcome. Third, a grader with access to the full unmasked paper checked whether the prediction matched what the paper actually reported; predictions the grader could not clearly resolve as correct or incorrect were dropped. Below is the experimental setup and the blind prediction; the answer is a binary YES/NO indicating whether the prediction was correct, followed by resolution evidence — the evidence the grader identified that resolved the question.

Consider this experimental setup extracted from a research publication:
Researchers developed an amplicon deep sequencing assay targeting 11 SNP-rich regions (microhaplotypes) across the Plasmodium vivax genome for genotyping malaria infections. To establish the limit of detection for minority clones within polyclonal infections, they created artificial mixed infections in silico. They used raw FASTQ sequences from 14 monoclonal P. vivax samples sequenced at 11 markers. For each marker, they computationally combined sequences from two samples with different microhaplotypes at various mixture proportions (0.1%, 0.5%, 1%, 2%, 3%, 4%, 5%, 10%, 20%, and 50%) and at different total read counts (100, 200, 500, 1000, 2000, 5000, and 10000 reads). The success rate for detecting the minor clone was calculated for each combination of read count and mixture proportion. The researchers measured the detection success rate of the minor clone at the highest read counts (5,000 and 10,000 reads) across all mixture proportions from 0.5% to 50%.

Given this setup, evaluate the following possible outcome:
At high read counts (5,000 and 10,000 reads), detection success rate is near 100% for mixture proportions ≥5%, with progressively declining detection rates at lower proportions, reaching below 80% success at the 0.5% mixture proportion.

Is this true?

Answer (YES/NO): NO